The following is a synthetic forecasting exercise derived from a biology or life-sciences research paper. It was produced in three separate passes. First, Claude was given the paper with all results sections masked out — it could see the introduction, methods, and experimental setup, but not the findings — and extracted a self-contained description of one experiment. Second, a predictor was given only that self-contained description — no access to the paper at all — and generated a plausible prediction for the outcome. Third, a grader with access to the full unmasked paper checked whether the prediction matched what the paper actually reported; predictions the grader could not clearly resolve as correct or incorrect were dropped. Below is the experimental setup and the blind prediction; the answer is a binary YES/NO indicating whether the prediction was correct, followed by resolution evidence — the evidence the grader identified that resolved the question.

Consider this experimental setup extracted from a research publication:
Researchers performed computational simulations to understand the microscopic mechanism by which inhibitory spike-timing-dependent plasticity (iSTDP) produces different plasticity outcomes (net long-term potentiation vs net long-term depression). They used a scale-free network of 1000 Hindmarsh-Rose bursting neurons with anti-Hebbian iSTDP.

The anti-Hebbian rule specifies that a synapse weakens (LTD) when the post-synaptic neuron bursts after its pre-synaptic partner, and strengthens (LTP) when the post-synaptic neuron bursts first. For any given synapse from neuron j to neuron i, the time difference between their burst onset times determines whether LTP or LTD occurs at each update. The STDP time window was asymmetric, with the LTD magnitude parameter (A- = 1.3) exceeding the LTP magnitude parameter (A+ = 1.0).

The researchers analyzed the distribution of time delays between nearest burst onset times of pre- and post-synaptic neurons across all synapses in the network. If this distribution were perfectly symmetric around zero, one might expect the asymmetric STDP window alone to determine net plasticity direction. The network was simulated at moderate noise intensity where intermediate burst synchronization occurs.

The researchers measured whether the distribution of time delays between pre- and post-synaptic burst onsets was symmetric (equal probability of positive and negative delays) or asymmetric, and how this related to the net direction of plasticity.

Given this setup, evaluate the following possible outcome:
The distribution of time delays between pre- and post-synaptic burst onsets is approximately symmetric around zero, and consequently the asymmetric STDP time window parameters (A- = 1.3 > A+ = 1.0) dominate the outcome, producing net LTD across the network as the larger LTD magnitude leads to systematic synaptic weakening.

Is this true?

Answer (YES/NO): NO